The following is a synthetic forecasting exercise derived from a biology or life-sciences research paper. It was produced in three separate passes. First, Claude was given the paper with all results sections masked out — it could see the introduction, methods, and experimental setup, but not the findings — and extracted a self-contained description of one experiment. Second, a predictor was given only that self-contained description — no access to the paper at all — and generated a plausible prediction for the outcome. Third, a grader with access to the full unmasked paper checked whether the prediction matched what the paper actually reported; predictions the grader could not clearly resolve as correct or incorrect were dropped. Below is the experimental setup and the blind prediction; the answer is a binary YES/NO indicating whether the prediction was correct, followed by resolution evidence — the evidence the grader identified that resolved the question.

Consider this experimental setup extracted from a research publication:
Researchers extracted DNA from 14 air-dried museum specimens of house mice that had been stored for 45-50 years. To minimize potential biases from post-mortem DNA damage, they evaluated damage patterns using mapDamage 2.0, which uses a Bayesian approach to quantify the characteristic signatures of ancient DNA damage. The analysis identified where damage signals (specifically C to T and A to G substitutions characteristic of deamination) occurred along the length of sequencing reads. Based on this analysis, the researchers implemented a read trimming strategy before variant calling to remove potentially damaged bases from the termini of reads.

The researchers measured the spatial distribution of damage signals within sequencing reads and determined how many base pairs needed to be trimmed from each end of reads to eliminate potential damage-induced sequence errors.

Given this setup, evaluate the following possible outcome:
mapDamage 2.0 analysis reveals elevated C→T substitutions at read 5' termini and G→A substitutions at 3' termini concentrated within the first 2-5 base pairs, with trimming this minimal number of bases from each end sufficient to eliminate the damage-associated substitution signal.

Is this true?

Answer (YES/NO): YES